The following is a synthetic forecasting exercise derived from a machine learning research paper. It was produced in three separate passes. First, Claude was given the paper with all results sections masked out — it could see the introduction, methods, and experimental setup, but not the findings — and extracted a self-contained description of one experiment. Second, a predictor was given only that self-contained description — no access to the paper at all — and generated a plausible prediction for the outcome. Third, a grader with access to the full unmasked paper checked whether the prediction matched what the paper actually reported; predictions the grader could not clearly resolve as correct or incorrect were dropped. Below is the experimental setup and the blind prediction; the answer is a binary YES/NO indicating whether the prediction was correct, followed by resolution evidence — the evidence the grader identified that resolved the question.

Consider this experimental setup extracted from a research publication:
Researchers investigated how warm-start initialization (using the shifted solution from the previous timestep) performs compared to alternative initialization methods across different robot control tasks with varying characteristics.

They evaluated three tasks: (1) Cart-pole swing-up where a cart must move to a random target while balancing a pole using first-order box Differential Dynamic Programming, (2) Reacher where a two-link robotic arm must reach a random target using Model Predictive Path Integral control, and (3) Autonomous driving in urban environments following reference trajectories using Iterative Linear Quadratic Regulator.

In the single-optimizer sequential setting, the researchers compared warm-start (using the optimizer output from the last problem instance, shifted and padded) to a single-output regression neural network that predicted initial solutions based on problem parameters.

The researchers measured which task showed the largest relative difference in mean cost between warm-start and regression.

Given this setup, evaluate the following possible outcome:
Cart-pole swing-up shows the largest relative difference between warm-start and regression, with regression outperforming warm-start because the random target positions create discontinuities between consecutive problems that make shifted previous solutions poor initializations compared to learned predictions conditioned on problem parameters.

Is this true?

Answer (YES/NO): NO